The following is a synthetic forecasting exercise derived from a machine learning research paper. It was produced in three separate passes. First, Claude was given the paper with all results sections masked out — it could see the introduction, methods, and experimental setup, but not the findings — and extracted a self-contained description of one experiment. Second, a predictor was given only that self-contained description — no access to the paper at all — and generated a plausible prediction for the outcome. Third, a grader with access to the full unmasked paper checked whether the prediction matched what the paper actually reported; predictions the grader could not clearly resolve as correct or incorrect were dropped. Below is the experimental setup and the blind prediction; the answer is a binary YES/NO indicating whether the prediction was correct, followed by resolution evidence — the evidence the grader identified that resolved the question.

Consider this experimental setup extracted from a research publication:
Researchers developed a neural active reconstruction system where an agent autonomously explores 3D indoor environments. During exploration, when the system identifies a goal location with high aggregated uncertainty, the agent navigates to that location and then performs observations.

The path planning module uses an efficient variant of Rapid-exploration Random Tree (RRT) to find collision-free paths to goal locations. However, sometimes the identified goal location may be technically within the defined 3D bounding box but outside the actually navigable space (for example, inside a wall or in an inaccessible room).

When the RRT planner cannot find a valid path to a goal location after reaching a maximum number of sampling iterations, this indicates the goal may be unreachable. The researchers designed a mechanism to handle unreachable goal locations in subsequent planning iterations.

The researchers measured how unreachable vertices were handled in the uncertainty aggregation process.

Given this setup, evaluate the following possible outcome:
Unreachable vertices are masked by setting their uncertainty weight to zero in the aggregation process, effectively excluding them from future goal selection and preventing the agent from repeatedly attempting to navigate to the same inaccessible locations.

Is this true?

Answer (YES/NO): YES